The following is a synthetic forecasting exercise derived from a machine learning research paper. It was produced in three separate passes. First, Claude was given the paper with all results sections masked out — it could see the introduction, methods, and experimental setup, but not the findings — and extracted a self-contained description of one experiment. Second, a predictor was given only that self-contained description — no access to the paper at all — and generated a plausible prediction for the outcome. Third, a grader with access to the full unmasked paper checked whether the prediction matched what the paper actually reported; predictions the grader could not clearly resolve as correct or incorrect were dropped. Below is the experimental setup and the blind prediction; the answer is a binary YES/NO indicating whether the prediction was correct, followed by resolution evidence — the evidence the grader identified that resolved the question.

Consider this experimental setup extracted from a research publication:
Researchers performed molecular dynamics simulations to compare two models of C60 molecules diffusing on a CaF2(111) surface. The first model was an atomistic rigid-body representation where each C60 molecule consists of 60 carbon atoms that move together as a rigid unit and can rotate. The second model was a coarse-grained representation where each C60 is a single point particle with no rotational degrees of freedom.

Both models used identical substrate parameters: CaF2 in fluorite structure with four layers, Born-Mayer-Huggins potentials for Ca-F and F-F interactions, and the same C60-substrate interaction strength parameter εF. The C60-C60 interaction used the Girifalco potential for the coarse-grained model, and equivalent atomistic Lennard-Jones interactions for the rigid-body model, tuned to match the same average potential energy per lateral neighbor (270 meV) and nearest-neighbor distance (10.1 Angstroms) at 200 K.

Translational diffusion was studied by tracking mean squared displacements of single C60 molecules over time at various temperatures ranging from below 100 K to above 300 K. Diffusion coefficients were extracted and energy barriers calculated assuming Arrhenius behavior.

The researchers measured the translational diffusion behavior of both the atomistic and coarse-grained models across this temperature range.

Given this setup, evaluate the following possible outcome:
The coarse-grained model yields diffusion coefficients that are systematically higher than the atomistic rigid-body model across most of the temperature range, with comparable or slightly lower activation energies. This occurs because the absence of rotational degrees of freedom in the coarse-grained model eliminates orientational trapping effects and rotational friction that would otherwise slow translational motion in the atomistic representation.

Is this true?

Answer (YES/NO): NO